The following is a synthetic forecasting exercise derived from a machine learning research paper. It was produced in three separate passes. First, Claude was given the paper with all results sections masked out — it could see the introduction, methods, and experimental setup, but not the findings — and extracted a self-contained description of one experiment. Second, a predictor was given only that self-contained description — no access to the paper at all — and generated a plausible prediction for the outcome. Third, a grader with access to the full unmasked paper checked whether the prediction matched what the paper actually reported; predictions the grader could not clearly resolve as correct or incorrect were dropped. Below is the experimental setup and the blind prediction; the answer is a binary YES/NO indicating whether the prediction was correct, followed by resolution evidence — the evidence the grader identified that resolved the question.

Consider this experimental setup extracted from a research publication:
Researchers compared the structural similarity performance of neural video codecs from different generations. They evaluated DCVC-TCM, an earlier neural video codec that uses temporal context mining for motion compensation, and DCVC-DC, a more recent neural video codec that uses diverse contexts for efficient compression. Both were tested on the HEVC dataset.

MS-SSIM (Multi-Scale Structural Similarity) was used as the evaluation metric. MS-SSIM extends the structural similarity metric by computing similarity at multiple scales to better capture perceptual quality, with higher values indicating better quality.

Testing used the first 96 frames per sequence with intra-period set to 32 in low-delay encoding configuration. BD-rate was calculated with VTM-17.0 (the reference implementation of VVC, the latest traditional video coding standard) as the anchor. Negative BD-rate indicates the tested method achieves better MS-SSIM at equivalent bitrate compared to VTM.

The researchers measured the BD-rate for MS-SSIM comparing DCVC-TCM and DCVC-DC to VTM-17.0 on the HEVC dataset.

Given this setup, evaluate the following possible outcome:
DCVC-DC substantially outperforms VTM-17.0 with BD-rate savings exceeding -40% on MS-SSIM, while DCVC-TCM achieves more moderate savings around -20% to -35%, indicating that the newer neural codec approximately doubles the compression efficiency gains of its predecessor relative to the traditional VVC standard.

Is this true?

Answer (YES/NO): NO